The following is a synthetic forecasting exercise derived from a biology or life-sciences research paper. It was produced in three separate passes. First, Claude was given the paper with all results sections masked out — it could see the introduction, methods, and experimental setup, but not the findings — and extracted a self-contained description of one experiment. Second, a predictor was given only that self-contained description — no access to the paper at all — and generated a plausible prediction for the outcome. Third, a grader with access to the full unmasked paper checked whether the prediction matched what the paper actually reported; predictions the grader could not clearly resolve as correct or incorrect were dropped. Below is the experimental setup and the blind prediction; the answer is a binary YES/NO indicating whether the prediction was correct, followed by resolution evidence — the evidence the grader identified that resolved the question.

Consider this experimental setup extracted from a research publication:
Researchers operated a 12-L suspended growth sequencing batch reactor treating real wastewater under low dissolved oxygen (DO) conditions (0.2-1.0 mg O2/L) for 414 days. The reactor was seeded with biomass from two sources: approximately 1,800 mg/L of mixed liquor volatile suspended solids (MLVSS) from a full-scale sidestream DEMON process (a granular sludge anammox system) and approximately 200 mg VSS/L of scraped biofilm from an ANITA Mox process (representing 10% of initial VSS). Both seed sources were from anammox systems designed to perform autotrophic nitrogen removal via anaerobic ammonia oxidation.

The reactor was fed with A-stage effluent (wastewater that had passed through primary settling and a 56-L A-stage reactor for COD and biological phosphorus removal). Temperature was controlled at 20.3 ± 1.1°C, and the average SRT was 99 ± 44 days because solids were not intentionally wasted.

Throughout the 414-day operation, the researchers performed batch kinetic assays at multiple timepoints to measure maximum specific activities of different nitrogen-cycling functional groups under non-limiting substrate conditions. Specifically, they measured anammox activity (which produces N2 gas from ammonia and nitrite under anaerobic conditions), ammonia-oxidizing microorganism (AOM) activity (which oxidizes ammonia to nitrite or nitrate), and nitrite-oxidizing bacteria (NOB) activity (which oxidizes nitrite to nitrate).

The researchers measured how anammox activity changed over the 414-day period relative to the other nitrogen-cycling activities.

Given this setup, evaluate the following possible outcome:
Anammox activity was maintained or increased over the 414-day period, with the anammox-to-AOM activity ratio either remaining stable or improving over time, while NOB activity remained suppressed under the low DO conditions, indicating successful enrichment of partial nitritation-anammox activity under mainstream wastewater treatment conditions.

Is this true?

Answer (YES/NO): NO